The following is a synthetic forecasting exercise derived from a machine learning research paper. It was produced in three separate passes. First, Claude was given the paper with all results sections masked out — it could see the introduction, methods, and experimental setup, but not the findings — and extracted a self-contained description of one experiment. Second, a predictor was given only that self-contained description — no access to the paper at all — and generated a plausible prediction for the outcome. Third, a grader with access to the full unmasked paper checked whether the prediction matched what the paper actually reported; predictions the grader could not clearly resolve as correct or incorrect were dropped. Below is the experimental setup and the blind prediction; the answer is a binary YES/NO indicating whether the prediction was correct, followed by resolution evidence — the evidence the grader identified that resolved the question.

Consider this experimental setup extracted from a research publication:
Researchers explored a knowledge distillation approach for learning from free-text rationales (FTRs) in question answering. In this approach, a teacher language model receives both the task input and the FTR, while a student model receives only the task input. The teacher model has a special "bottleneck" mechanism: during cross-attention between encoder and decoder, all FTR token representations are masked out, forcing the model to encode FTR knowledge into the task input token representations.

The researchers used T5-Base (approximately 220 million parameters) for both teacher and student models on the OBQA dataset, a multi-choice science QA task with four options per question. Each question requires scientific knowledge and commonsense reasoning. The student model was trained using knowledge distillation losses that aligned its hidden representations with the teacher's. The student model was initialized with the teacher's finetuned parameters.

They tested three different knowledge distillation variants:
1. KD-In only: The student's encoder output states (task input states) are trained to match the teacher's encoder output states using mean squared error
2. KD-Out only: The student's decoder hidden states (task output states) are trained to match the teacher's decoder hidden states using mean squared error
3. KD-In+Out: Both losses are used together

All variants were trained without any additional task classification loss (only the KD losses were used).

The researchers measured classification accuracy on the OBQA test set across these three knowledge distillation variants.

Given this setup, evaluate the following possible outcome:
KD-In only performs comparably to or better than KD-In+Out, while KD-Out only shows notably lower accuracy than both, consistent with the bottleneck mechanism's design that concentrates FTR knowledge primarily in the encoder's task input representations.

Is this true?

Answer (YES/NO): NO